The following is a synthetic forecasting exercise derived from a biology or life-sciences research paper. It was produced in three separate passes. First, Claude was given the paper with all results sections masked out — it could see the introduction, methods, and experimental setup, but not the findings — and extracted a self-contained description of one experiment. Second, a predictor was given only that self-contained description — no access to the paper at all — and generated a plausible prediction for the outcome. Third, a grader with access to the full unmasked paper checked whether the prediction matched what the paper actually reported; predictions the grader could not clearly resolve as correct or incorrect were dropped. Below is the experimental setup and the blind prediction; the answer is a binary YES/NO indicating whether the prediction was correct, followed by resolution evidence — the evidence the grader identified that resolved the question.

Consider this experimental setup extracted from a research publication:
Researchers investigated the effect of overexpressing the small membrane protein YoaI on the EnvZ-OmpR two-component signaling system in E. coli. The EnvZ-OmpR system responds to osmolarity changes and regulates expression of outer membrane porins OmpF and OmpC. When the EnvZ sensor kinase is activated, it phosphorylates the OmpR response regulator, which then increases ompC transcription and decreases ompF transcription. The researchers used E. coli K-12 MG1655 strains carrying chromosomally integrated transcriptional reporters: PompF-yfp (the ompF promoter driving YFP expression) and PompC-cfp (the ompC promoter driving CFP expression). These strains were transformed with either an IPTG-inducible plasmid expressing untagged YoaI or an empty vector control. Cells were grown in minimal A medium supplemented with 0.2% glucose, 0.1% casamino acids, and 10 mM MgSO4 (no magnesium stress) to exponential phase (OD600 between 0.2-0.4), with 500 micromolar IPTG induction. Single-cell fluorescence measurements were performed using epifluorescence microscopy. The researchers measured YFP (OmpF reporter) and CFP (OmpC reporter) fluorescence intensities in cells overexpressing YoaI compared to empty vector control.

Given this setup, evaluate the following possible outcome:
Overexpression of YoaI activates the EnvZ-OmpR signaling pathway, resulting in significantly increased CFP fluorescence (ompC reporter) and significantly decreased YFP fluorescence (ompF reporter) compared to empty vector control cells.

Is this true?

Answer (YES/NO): YES